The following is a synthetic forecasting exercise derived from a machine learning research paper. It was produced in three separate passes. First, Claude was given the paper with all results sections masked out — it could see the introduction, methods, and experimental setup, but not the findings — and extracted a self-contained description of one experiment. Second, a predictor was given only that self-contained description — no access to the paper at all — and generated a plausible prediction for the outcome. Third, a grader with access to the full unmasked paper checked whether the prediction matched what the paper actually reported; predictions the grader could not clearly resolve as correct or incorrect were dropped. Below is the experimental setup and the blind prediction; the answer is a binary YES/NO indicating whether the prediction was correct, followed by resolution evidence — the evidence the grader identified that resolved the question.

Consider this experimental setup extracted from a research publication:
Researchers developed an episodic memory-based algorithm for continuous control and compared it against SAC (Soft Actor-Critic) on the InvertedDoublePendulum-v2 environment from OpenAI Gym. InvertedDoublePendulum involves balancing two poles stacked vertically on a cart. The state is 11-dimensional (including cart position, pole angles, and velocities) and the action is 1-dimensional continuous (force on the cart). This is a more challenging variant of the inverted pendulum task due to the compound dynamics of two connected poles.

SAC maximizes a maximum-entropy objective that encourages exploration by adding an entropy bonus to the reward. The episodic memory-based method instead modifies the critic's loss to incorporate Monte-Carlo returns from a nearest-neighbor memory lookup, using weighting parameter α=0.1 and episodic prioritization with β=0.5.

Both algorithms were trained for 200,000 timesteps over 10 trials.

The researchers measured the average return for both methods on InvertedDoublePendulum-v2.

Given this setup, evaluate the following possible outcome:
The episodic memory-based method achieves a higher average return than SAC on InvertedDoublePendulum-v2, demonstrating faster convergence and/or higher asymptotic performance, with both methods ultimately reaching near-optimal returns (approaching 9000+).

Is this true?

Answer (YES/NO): NO